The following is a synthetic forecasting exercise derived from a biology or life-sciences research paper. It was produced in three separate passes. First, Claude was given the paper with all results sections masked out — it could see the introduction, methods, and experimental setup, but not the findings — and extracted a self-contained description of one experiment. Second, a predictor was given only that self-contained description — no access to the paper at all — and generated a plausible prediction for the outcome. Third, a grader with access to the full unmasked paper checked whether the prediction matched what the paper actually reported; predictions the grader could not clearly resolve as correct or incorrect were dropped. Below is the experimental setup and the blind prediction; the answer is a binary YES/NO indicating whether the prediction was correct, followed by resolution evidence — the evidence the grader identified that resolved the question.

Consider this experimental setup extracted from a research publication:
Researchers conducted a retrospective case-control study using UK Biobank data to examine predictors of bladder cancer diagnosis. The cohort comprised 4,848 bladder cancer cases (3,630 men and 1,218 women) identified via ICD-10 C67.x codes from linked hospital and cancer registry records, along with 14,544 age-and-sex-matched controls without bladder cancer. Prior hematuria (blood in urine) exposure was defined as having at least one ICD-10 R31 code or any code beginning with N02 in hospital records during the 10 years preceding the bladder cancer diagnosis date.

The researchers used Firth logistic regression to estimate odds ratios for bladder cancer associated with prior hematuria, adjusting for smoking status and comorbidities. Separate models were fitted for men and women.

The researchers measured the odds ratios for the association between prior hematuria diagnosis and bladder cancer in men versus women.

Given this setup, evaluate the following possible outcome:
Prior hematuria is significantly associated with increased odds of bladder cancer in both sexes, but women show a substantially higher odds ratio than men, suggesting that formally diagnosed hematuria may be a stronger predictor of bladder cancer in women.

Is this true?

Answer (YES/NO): YES